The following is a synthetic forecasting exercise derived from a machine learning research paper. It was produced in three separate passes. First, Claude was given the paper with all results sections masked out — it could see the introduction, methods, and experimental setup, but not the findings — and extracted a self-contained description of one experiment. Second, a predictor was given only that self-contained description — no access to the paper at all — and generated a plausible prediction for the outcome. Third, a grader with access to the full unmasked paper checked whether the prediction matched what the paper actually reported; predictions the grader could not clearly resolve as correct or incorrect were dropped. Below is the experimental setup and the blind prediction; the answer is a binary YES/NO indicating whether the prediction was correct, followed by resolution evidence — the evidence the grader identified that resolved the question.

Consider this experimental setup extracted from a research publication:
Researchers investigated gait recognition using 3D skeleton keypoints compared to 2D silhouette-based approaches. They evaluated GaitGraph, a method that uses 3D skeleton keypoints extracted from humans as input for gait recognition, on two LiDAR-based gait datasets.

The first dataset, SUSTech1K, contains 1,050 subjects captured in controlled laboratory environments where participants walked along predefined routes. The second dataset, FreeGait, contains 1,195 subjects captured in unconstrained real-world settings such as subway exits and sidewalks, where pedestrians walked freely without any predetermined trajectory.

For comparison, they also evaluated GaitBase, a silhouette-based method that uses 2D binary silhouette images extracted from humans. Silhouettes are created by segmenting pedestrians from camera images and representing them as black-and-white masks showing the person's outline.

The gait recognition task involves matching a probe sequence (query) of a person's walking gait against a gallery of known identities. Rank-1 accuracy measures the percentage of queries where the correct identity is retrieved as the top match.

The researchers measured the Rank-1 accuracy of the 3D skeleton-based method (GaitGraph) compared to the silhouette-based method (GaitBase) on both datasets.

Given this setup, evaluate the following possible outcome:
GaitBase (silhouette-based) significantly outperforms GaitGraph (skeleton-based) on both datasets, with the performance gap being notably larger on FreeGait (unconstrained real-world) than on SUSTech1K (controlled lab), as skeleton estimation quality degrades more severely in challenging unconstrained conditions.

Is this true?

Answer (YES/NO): NO